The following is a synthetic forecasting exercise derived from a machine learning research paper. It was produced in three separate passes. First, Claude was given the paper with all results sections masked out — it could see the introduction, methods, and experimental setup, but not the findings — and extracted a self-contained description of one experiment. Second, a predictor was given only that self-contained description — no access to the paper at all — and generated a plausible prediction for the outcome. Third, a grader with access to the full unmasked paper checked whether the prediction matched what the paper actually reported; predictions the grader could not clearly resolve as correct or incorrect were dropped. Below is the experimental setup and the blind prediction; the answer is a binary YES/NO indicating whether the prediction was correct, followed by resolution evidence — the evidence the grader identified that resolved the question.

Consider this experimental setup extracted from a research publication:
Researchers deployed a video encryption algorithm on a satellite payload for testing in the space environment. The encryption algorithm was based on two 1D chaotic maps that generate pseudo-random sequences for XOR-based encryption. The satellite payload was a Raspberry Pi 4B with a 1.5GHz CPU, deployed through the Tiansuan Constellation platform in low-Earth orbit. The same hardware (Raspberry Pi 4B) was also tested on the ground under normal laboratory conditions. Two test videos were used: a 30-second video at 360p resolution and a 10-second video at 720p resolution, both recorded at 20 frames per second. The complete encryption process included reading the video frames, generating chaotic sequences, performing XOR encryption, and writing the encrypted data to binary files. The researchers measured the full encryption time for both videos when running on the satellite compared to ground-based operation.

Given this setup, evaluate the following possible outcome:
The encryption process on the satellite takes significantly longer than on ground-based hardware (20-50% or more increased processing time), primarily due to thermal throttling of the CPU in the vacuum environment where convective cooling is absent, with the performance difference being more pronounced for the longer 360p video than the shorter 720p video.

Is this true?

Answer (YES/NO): NO